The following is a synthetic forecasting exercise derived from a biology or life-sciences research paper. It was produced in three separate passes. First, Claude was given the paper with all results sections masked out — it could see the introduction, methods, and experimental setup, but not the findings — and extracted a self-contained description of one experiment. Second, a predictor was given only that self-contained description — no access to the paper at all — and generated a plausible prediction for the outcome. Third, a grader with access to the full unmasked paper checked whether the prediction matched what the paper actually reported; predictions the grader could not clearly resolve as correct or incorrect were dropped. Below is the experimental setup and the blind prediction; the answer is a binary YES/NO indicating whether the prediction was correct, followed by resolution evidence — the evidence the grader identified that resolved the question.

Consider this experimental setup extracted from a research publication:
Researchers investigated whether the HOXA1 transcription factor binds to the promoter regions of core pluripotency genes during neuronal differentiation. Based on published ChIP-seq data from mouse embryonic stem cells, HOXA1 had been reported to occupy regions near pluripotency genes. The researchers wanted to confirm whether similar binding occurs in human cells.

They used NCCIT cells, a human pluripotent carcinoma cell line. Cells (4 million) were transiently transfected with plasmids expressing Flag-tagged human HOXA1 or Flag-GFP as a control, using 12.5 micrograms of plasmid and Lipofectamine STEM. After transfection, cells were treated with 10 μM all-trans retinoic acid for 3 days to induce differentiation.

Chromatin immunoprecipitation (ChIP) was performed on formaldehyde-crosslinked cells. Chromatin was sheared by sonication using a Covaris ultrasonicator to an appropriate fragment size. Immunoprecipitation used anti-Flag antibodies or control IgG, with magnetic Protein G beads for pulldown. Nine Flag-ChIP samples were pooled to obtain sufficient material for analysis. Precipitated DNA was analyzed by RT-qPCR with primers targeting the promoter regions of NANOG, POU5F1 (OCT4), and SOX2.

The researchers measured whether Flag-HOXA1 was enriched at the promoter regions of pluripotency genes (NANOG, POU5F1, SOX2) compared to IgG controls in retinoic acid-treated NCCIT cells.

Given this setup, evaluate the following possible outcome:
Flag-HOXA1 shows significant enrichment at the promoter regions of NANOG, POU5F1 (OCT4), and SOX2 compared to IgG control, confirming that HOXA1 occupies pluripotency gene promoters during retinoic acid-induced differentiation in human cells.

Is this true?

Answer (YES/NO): NO